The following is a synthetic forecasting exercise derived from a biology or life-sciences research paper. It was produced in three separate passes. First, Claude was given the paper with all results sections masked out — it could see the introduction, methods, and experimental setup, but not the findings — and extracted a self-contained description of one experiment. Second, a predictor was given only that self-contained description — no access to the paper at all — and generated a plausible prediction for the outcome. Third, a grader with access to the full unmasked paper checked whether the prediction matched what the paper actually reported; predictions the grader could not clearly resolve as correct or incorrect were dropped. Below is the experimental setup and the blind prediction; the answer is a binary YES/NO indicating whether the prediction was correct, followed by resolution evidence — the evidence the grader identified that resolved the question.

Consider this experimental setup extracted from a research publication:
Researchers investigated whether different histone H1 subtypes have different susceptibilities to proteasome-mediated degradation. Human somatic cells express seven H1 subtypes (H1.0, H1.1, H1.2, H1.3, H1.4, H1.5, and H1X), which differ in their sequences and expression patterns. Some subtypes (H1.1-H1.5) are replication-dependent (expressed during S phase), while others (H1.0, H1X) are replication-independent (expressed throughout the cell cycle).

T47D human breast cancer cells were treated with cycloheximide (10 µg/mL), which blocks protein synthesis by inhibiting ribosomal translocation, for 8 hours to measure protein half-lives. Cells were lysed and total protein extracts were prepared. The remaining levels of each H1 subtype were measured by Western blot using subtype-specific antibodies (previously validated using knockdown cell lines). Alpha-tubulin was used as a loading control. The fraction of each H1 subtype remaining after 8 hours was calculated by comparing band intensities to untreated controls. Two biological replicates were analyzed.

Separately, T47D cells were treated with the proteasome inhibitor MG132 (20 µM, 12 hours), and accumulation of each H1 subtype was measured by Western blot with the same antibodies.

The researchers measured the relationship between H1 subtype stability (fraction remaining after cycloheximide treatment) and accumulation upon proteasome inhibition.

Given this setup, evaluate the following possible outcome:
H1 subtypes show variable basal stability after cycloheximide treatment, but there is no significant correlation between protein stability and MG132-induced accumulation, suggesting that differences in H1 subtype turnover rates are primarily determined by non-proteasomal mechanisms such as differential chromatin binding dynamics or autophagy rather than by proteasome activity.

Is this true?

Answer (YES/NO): NO